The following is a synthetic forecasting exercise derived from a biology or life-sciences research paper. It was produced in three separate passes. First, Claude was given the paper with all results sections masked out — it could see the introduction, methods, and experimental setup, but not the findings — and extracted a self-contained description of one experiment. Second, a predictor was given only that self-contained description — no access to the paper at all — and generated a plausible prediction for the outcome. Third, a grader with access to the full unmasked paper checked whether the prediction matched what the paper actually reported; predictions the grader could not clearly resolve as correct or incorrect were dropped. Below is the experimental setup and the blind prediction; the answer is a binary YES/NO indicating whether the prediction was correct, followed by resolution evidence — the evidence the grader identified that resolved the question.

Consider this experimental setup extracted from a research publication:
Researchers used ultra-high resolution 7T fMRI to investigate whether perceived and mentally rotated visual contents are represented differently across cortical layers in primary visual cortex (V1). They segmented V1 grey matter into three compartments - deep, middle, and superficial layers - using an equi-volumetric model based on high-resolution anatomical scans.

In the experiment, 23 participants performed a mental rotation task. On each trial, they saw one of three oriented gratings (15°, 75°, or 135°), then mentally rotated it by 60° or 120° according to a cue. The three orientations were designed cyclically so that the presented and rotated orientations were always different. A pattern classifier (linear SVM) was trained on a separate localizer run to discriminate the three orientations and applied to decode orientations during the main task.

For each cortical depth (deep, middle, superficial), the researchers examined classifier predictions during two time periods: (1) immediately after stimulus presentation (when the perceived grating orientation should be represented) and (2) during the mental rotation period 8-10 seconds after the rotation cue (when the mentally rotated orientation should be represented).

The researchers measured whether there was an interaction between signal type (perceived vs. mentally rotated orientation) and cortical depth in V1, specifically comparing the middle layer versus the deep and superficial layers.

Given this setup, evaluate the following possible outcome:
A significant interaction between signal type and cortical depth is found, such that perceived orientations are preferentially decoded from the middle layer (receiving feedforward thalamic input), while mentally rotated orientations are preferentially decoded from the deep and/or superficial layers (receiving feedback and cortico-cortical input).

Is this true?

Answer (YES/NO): YES